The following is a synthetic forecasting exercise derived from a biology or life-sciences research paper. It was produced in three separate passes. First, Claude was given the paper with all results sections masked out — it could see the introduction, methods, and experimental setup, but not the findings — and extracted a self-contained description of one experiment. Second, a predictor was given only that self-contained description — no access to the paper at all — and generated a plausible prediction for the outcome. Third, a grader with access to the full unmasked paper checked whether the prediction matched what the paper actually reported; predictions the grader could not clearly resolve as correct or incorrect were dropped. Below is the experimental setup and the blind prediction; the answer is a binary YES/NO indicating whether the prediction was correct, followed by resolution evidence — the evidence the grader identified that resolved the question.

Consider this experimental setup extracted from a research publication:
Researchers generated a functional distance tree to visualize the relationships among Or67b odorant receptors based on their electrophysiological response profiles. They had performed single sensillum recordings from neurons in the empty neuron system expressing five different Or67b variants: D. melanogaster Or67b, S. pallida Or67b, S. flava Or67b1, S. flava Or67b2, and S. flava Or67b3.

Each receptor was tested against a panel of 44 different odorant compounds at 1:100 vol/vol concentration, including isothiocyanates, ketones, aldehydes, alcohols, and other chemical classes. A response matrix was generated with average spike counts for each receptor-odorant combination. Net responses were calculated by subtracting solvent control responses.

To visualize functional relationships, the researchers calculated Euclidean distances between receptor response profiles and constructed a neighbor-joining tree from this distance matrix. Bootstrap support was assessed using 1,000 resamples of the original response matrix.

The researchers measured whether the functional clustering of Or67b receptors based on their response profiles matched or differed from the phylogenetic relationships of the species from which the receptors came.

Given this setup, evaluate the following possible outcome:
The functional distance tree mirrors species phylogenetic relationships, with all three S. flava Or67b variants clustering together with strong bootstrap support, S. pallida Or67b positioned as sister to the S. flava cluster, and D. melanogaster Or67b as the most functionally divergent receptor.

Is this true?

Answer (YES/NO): NO